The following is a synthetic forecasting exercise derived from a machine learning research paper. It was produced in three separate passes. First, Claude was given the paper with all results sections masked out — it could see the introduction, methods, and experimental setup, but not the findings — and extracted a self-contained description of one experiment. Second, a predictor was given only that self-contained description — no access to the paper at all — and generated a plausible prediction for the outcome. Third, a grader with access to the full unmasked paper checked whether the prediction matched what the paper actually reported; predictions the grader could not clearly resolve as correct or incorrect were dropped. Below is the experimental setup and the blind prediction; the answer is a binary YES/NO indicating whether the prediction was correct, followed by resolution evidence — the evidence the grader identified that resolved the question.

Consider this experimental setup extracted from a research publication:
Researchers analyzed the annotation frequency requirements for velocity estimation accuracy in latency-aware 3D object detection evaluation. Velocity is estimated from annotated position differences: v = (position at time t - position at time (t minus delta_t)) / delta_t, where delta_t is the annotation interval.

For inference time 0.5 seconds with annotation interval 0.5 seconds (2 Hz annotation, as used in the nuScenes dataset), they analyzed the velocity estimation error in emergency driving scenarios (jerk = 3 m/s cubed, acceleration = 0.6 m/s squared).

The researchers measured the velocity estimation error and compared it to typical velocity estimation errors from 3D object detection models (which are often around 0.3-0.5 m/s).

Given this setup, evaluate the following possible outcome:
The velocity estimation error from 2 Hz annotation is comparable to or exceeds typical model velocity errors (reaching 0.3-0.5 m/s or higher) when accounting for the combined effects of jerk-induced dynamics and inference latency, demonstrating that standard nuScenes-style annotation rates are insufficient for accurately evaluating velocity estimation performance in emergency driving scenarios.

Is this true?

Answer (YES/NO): YES